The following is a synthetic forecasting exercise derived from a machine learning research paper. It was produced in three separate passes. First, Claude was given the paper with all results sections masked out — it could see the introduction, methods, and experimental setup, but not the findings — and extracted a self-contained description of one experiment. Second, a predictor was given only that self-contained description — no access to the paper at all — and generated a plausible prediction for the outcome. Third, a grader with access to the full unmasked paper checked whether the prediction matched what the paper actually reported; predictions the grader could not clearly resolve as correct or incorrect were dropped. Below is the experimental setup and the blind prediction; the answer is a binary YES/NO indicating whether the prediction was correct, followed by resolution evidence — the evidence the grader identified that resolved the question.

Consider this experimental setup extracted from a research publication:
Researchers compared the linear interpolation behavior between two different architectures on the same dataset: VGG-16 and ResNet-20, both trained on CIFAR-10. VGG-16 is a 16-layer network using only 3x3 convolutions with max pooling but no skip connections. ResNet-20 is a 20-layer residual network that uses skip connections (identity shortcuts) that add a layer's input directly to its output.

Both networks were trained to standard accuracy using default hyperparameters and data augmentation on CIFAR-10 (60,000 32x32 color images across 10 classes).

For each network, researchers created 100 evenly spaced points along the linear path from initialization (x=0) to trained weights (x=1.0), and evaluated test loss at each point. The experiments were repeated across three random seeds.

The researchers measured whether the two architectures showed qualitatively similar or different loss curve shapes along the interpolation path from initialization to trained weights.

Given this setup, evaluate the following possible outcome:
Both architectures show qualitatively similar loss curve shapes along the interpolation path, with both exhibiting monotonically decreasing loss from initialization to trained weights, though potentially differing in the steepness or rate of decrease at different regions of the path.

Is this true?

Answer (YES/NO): NO